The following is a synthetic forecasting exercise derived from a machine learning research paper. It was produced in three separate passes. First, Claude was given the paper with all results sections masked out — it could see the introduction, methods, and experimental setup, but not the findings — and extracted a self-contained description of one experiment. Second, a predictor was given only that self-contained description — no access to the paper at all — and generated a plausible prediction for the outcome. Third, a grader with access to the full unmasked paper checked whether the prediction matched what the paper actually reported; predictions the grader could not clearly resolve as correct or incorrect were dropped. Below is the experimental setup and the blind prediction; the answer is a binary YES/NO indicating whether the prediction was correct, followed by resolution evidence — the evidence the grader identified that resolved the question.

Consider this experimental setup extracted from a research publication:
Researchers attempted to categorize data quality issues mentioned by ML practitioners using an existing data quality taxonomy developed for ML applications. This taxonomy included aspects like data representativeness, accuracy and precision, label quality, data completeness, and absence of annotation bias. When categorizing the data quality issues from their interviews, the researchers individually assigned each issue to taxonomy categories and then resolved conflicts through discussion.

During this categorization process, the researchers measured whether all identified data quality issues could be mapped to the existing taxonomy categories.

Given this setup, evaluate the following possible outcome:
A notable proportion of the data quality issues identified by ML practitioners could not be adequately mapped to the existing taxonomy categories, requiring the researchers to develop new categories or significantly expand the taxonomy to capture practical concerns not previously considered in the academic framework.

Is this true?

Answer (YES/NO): NO